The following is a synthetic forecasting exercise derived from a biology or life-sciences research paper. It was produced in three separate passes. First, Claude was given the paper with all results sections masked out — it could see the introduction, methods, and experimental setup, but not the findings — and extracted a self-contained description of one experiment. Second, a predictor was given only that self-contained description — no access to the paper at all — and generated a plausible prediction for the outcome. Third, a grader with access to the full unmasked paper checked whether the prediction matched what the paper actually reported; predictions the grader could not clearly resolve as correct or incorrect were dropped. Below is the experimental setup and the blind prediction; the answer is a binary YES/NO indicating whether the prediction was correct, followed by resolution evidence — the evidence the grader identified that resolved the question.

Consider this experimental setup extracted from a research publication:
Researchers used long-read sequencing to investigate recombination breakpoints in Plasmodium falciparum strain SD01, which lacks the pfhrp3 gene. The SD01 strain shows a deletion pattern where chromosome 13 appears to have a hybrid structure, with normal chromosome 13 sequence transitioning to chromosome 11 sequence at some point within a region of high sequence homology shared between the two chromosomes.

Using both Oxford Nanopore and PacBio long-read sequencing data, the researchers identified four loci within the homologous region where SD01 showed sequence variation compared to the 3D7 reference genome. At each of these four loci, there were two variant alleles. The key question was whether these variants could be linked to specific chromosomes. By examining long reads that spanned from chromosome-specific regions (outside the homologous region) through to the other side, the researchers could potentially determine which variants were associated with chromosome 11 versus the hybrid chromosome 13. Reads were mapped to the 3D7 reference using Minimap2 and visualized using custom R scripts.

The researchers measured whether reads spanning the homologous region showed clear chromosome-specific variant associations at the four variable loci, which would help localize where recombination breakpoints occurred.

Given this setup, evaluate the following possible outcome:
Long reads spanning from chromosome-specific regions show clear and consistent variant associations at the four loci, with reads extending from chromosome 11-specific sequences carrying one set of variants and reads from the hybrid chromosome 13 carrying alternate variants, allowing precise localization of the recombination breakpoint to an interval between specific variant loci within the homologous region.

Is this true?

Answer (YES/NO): NO